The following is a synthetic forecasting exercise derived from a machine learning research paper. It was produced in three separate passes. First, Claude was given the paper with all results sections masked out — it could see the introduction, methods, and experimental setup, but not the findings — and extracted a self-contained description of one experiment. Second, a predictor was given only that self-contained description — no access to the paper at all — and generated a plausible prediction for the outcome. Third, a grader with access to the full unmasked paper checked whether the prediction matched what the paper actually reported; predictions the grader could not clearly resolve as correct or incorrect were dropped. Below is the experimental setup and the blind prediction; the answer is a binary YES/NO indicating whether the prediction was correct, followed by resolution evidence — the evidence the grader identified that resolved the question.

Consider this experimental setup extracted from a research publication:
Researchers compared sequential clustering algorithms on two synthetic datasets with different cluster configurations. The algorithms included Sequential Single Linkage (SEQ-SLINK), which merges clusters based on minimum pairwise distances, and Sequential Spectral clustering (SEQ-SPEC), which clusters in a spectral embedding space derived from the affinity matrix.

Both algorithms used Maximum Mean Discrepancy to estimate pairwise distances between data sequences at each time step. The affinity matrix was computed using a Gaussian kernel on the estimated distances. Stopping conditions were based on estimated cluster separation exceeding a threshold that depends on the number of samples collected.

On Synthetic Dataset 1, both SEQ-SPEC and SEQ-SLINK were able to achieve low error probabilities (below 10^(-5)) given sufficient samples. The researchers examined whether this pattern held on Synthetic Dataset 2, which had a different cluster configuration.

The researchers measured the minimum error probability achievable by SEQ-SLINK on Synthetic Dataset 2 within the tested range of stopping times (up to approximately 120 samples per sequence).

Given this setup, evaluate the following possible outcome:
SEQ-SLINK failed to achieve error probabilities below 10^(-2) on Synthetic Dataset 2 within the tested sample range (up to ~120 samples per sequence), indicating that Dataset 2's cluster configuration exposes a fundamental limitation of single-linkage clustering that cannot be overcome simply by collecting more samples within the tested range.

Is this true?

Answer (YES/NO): YES